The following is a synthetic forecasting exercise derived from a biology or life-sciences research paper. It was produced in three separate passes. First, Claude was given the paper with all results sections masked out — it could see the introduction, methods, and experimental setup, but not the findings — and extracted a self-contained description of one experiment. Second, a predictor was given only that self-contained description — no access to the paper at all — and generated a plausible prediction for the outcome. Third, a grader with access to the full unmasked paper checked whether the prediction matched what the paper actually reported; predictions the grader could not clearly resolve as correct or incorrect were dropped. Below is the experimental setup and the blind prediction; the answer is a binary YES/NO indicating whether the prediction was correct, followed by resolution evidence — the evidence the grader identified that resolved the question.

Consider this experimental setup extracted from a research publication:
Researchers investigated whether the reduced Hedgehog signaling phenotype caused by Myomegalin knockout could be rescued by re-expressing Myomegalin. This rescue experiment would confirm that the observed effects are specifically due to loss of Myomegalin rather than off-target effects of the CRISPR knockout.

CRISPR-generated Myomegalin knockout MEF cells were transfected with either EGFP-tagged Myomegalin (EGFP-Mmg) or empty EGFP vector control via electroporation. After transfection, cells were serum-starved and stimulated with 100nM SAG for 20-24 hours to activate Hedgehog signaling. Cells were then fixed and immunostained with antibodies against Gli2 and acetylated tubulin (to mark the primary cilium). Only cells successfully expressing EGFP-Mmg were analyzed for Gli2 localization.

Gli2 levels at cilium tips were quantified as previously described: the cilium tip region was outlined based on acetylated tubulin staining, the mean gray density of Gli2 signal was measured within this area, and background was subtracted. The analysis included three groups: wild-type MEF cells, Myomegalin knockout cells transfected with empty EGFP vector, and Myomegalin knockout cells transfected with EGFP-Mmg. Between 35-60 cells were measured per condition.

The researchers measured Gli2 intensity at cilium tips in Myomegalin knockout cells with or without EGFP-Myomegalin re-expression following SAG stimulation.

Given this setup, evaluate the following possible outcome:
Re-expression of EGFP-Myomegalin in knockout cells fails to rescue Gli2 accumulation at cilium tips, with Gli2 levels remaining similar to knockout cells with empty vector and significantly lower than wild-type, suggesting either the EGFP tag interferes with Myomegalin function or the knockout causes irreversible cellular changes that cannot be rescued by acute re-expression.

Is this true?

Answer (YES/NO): NO